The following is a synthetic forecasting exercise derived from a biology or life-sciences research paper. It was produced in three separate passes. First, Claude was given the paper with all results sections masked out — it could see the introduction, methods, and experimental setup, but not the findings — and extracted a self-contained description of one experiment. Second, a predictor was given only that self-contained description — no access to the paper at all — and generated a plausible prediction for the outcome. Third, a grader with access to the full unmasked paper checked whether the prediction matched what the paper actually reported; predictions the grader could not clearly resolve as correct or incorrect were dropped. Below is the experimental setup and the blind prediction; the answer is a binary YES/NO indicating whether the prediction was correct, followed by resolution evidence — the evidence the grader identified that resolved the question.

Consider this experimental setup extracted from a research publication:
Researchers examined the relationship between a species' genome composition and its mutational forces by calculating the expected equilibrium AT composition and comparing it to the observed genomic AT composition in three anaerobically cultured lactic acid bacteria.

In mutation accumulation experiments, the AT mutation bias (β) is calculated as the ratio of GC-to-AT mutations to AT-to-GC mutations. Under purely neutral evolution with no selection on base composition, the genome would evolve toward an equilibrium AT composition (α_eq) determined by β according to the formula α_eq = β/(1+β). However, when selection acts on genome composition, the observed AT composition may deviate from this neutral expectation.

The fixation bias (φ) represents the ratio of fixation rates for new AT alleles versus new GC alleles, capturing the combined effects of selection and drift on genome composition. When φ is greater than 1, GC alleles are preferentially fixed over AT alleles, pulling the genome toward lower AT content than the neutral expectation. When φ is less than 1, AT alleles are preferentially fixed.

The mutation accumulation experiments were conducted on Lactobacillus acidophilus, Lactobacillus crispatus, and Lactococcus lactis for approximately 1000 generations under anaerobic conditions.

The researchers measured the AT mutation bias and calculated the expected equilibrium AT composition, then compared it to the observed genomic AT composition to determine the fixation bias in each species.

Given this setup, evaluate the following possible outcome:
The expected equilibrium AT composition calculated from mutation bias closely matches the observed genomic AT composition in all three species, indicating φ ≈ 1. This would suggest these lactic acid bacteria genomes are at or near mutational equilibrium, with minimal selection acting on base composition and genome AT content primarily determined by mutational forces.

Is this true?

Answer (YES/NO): NO